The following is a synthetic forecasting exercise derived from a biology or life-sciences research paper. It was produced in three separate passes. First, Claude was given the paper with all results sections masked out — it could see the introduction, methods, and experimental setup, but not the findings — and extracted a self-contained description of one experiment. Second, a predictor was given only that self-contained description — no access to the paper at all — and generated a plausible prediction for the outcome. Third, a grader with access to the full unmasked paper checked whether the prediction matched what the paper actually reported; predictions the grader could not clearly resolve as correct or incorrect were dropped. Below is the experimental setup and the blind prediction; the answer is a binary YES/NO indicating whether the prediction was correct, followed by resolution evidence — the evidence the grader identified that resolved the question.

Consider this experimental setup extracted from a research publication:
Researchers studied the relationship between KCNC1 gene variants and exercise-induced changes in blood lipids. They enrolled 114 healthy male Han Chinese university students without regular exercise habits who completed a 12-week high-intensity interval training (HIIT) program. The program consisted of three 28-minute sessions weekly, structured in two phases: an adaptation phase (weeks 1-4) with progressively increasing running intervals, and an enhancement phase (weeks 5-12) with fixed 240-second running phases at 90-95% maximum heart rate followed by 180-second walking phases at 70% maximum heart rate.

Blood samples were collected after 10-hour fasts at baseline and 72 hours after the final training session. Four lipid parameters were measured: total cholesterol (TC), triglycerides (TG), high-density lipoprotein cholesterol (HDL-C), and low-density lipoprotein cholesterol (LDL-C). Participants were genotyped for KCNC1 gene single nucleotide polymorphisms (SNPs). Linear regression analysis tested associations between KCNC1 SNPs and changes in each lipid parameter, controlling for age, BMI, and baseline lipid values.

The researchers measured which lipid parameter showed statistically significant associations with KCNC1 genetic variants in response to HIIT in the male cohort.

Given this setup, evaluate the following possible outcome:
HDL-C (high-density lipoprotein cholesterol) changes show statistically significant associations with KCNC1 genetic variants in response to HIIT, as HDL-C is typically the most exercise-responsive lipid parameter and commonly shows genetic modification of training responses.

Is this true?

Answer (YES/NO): NO